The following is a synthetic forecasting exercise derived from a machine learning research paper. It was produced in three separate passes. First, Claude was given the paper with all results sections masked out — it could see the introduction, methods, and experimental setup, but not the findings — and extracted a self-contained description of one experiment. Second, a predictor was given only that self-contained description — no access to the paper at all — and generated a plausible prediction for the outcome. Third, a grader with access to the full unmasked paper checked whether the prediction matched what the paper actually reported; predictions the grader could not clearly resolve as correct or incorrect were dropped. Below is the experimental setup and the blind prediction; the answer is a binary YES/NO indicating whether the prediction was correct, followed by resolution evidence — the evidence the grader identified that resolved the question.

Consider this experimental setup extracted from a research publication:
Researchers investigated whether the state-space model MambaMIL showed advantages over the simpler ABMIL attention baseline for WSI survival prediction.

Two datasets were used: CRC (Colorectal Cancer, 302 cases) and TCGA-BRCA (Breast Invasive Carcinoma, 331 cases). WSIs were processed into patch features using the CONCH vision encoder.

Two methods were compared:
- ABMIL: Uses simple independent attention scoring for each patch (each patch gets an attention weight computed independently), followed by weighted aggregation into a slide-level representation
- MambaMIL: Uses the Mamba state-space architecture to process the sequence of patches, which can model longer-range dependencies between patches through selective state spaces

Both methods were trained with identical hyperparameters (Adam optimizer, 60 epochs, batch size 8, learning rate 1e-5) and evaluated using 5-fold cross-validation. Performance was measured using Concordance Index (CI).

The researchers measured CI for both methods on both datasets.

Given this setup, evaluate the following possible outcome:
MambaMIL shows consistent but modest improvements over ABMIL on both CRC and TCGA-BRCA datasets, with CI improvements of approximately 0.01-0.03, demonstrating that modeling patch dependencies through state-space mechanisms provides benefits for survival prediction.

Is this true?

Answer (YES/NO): NO